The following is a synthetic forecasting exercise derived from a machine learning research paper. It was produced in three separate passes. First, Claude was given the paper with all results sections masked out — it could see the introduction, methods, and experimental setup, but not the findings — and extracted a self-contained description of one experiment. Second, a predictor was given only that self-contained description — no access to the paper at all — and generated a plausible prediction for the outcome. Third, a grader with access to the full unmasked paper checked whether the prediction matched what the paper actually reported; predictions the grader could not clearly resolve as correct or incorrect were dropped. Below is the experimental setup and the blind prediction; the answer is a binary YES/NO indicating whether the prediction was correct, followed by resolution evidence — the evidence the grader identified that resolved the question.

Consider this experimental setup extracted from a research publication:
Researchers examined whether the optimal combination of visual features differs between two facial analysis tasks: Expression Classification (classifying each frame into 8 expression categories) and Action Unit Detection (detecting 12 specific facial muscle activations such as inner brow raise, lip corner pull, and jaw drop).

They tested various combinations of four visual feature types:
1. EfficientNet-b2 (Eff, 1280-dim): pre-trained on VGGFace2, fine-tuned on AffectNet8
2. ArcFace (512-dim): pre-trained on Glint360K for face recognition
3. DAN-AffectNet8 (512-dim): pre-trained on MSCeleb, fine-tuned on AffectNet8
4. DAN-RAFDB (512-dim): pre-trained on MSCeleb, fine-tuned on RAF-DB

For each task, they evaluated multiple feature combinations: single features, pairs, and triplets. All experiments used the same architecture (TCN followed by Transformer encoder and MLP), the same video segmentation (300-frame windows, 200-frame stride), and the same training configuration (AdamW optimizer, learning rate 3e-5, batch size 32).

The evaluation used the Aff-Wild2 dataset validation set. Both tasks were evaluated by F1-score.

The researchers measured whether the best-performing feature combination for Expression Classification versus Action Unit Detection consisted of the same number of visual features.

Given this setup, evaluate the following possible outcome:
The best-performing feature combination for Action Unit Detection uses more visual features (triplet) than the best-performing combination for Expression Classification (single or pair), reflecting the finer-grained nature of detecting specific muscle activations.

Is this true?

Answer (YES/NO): YES